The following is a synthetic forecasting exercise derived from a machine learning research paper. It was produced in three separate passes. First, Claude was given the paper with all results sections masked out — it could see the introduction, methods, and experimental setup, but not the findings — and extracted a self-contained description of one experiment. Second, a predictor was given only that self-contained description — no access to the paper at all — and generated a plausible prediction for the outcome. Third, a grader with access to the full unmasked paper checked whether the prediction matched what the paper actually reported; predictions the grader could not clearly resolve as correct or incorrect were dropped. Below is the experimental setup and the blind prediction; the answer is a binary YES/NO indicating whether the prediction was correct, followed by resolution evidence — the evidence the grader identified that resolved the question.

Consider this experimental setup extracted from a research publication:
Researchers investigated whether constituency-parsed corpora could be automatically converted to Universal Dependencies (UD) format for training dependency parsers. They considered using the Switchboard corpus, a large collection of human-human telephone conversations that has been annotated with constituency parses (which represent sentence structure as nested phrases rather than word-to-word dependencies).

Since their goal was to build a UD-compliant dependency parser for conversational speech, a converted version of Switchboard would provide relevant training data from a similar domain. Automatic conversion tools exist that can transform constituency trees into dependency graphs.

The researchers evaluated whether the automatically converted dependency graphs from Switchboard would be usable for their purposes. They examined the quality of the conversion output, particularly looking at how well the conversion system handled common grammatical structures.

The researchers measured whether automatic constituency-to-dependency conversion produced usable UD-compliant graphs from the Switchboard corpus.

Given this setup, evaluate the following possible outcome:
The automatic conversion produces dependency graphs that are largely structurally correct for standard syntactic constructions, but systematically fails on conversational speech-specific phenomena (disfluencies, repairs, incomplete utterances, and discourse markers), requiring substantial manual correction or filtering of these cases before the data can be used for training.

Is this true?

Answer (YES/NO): NO